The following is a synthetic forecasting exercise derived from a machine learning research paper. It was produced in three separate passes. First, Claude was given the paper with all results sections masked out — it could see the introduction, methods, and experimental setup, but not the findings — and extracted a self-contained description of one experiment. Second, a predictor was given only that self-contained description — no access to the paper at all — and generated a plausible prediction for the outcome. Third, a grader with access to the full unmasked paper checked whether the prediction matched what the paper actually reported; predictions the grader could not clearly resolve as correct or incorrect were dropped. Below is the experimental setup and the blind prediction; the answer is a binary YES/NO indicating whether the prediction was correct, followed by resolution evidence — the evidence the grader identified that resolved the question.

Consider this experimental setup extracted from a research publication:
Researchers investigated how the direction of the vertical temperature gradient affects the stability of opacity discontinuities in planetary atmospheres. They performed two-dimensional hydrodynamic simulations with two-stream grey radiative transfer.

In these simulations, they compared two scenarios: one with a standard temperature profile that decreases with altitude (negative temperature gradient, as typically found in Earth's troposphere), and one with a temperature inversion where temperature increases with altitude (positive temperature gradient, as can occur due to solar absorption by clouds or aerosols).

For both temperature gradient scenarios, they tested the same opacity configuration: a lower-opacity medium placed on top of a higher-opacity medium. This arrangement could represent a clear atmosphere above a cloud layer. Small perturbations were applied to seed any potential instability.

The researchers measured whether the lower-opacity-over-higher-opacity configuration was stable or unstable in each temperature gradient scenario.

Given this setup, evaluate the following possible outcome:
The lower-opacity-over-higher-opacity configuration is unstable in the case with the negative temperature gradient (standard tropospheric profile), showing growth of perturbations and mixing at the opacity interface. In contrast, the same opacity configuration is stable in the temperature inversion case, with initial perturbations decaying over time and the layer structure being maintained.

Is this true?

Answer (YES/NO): YES